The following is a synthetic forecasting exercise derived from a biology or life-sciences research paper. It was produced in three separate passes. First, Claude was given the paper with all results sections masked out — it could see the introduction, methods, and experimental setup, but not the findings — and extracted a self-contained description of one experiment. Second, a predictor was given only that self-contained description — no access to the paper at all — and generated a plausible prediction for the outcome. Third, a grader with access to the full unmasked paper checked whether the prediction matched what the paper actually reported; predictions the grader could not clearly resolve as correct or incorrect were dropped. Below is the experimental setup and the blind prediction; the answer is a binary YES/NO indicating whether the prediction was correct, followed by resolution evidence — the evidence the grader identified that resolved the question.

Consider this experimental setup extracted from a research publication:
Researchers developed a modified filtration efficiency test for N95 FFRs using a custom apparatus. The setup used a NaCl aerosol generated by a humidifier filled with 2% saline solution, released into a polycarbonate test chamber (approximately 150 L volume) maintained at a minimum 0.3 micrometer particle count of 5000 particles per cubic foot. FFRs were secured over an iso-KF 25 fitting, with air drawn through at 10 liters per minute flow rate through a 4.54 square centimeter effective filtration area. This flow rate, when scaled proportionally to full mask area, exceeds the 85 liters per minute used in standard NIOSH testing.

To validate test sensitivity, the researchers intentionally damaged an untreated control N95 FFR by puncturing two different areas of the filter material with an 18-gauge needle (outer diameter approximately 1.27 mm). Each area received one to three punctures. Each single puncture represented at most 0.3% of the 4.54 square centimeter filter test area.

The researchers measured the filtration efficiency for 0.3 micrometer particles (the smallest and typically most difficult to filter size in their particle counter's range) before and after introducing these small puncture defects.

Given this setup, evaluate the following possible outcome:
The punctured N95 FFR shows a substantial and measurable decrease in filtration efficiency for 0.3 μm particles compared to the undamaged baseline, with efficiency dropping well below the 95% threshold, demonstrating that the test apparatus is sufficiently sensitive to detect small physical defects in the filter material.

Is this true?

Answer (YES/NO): YES